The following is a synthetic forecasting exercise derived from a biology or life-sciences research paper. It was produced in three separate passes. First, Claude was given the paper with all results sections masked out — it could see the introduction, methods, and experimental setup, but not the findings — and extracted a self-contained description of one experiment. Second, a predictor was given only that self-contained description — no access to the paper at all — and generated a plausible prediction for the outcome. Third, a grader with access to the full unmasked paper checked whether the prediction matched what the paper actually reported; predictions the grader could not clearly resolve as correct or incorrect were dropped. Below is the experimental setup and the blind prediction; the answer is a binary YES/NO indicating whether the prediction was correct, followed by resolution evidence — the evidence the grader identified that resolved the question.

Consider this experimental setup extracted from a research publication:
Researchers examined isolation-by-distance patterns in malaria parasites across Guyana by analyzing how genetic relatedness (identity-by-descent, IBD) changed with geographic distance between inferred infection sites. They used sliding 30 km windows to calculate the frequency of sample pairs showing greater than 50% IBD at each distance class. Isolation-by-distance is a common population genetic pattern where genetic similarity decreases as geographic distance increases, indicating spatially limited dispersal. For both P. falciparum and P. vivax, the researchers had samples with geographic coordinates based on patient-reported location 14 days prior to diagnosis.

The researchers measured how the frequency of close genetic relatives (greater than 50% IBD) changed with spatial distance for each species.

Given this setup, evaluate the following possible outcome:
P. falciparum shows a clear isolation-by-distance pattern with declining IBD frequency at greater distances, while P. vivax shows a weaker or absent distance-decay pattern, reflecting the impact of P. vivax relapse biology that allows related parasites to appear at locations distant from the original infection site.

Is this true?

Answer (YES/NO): YES